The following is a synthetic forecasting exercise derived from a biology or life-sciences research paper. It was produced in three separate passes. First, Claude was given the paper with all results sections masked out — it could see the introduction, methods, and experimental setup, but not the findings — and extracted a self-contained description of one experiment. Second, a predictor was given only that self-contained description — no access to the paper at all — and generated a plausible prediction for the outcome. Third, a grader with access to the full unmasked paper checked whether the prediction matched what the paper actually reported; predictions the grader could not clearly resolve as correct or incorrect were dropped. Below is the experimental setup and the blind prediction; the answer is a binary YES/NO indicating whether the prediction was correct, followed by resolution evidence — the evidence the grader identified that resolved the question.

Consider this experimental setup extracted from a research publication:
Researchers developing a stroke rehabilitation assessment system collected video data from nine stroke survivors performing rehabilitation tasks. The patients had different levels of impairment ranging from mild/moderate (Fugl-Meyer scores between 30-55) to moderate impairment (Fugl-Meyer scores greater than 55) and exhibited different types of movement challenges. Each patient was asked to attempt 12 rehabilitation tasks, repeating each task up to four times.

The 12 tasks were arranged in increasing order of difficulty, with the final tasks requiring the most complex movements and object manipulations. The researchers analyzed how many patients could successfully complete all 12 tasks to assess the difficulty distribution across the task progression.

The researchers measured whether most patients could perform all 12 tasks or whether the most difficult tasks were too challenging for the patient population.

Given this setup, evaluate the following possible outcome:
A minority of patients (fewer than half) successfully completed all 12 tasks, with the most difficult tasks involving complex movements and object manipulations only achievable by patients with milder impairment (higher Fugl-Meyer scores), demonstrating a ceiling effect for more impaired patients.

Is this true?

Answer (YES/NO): NO